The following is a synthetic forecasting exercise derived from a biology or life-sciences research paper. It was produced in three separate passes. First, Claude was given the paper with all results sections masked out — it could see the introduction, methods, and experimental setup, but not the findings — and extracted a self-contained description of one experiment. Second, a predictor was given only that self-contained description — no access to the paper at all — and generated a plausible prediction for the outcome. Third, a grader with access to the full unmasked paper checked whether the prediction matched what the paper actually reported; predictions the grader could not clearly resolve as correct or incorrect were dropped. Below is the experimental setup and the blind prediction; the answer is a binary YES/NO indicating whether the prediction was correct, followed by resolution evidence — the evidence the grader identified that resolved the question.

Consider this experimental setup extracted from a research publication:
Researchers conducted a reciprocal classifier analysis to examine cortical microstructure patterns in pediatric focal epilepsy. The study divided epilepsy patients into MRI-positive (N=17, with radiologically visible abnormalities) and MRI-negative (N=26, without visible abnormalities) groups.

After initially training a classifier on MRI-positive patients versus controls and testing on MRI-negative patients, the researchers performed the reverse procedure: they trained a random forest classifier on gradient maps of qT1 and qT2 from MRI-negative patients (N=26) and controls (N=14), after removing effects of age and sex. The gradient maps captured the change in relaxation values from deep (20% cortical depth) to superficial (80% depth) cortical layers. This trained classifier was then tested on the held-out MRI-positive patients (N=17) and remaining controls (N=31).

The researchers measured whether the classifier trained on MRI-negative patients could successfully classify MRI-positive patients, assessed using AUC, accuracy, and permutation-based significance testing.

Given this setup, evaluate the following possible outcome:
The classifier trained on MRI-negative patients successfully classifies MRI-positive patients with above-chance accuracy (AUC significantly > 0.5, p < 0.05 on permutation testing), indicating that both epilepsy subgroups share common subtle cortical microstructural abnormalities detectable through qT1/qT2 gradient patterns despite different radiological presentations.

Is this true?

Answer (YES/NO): YES